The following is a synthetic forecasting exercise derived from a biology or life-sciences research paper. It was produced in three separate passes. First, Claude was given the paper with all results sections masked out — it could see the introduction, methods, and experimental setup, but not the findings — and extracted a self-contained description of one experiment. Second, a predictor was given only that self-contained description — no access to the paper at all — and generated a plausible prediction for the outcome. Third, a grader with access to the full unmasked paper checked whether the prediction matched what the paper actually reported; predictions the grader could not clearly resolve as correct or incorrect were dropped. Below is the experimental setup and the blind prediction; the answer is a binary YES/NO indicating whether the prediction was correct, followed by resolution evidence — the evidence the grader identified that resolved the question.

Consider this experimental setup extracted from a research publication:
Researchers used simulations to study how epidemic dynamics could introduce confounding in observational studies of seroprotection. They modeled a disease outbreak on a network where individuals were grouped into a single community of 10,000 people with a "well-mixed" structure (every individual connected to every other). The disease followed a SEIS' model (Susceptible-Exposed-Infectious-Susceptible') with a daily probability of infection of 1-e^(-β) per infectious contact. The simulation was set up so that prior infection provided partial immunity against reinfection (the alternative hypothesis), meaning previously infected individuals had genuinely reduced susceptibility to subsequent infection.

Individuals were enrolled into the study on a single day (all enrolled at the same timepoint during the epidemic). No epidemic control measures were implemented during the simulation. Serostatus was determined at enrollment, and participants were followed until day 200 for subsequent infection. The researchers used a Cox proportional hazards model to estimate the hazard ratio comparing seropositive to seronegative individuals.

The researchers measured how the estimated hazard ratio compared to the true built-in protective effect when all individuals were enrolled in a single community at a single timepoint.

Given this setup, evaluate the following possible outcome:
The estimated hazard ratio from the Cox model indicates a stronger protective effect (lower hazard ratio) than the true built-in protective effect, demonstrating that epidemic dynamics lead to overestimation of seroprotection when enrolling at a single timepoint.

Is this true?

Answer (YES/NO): NO